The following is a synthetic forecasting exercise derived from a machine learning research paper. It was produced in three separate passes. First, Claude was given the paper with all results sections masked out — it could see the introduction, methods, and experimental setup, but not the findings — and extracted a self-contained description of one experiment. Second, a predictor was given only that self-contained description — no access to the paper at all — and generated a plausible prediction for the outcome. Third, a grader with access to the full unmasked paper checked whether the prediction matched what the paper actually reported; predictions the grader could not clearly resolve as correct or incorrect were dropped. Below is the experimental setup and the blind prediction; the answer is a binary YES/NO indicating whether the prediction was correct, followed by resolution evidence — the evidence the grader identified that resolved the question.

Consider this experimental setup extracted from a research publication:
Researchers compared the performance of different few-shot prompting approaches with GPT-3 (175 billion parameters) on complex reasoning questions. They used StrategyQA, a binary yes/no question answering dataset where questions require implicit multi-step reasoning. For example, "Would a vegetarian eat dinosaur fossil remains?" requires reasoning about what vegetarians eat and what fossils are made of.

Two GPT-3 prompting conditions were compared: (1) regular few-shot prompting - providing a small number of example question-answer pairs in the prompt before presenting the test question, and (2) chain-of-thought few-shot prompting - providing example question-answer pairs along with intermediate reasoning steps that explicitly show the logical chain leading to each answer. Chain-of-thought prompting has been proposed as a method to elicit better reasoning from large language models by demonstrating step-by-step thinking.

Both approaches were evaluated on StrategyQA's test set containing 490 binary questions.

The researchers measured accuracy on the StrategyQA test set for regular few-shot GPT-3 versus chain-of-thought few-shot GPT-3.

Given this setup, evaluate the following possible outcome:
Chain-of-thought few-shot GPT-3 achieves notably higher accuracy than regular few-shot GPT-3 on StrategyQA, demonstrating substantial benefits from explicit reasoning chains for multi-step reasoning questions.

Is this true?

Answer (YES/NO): NO